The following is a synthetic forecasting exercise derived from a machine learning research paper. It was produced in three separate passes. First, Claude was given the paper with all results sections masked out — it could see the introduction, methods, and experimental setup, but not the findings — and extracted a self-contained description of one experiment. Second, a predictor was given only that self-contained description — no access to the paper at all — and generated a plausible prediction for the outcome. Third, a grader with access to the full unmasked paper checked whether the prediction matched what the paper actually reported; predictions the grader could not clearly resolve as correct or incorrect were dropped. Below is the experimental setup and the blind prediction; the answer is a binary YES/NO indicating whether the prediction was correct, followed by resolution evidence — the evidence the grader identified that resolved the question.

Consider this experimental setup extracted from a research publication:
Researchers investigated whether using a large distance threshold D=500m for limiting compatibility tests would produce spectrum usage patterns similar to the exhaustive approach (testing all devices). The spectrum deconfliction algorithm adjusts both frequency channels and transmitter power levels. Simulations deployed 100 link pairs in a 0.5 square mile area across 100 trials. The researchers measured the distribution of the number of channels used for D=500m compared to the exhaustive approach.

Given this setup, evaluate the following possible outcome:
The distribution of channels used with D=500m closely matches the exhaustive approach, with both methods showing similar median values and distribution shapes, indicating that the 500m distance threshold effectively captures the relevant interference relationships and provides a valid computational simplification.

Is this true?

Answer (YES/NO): YES